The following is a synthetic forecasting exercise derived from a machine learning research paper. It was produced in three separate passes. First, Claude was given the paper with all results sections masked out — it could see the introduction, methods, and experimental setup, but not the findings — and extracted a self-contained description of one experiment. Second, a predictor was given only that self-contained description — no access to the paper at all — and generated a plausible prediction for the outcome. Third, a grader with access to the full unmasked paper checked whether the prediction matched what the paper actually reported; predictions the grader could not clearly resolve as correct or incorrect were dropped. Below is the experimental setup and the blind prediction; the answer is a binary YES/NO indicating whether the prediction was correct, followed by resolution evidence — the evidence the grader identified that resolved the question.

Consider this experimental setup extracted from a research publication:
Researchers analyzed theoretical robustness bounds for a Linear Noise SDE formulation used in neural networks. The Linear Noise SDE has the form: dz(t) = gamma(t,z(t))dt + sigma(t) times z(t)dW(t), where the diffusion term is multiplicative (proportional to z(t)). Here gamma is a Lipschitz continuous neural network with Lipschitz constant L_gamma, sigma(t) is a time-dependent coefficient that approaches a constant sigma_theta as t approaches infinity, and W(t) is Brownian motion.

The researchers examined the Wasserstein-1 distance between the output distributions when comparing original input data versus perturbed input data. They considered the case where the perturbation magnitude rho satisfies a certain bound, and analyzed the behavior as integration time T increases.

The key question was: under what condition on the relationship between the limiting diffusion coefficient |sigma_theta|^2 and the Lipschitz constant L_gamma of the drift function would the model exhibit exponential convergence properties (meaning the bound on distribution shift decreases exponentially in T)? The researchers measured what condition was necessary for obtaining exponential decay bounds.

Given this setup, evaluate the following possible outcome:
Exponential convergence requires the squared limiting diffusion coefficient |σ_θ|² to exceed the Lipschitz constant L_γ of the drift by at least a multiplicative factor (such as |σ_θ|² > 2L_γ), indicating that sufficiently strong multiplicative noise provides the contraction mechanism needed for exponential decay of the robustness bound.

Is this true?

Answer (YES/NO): YES